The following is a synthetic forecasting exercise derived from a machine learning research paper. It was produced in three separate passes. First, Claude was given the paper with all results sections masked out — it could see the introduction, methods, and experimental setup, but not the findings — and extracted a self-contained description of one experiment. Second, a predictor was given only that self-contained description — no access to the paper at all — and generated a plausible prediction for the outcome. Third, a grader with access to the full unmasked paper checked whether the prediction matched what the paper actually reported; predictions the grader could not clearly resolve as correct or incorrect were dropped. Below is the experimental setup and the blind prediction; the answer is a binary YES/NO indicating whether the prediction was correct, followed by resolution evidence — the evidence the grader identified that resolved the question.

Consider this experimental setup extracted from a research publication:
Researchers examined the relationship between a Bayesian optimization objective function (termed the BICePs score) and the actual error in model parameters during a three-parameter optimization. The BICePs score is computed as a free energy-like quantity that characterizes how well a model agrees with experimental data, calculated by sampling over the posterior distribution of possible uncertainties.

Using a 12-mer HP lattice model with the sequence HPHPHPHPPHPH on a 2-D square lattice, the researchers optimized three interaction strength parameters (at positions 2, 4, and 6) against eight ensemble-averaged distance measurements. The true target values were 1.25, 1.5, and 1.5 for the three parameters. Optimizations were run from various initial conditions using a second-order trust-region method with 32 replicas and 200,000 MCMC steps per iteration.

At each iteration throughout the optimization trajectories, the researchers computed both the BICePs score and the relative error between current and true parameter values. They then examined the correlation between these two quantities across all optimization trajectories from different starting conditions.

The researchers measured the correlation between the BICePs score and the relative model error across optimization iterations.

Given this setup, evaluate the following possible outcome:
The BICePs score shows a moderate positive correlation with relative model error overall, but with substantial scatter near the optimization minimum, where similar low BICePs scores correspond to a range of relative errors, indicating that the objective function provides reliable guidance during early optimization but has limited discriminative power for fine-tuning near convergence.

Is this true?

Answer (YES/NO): NO